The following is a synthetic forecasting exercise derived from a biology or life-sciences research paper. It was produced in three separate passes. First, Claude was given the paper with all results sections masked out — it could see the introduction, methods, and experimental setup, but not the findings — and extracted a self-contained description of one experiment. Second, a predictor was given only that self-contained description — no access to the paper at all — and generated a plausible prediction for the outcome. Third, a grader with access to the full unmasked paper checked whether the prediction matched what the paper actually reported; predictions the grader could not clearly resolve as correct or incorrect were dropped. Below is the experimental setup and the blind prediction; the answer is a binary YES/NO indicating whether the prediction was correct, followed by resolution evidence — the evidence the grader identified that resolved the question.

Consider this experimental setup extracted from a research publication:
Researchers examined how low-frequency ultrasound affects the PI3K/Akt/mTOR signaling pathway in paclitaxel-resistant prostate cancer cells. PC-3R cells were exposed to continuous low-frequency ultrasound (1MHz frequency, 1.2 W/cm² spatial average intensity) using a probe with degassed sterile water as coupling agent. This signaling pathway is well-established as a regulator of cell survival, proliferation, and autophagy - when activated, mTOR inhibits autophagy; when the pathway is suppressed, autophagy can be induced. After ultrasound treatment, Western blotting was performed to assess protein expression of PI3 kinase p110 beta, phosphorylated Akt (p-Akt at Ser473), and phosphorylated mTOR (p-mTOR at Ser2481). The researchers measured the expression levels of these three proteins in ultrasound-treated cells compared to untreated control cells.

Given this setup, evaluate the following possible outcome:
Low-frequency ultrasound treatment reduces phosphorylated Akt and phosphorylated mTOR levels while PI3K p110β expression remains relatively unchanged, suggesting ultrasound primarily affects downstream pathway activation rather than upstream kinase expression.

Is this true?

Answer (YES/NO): NO